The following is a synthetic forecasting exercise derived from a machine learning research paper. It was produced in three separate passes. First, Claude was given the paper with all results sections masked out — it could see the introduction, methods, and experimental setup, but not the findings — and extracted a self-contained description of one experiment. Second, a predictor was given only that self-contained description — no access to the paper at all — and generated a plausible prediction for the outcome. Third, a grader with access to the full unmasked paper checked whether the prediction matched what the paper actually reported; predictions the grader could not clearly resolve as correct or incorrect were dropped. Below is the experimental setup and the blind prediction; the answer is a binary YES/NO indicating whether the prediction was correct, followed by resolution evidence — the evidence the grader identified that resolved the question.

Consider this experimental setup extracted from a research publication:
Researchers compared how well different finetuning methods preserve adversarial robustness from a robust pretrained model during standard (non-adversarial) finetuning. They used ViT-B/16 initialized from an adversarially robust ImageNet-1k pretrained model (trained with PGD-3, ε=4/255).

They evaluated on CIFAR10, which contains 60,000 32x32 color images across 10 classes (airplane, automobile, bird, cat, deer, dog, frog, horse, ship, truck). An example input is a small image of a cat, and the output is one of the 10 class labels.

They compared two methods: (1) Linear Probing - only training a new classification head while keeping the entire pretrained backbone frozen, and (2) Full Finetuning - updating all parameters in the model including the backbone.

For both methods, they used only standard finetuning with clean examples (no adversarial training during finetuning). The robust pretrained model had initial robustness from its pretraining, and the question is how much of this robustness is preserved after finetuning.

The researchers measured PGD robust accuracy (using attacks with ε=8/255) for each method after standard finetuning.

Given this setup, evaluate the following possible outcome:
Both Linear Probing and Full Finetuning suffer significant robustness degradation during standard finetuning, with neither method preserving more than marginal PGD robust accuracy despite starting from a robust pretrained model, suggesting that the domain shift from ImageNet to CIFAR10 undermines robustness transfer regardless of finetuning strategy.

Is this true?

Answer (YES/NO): NO